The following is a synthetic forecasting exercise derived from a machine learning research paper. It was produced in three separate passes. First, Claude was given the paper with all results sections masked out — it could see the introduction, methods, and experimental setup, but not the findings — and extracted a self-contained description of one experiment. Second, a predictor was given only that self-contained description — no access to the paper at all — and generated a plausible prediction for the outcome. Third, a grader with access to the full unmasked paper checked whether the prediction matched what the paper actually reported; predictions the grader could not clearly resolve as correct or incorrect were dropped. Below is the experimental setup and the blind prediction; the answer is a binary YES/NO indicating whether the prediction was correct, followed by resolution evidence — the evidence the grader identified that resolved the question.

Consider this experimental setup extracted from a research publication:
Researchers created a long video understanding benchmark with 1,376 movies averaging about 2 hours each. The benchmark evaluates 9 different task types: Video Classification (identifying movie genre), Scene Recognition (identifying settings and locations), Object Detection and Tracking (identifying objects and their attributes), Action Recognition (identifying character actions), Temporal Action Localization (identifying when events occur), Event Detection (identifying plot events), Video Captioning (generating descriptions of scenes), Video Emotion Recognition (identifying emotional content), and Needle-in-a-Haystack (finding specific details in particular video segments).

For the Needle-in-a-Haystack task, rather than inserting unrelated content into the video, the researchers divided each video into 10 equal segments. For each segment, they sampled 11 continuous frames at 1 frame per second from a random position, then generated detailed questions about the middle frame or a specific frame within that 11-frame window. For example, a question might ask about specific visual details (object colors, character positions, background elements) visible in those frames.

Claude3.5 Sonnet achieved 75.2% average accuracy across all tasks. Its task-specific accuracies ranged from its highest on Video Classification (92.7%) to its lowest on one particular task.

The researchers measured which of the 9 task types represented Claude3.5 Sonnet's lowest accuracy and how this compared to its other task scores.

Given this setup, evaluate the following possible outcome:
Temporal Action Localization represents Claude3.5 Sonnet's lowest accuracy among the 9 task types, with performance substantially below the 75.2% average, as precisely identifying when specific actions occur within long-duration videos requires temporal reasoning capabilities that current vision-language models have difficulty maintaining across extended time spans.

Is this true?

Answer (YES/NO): NO